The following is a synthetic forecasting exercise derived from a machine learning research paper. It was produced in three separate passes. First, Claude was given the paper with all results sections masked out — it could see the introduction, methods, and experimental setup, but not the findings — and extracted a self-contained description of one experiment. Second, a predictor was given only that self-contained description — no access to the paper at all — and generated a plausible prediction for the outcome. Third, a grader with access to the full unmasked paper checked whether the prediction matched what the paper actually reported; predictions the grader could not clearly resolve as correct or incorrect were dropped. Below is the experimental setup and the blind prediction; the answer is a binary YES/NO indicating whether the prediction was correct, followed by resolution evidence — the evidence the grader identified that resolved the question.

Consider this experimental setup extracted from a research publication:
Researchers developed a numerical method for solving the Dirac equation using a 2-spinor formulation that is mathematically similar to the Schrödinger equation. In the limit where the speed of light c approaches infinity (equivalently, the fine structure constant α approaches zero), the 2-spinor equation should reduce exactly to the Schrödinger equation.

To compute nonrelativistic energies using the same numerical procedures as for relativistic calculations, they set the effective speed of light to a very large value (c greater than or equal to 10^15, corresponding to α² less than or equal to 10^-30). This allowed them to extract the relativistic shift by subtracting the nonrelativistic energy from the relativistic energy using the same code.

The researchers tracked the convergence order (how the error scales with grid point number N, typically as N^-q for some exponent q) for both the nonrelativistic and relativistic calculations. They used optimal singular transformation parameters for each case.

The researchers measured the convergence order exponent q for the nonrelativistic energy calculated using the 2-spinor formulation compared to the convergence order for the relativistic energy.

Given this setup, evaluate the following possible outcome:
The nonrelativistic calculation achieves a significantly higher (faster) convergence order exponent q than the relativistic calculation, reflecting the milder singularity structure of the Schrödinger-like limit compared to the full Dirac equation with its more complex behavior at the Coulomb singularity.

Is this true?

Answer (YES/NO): NO